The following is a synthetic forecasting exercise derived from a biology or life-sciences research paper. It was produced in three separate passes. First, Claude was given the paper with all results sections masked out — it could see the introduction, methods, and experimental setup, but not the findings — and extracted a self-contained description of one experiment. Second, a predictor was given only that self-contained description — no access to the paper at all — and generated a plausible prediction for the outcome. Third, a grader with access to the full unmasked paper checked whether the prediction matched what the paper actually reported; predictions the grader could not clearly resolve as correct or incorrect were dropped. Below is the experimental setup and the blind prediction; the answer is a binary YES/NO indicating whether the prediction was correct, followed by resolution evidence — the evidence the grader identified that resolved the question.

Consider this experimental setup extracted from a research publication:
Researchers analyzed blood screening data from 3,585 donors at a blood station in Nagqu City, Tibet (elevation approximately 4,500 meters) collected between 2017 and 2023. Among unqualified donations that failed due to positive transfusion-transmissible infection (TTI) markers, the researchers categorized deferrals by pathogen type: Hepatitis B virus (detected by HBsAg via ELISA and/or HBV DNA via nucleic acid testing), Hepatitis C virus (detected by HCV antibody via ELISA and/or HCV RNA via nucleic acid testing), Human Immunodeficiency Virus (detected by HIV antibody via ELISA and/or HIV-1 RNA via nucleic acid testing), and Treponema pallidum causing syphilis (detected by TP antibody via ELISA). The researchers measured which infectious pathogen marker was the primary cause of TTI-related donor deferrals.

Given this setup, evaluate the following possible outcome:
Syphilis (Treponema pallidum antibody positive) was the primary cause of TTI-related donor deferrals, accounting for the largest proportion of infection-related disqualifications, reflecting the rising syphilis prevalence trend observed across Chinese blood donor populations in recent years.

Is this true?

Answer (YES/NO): NO